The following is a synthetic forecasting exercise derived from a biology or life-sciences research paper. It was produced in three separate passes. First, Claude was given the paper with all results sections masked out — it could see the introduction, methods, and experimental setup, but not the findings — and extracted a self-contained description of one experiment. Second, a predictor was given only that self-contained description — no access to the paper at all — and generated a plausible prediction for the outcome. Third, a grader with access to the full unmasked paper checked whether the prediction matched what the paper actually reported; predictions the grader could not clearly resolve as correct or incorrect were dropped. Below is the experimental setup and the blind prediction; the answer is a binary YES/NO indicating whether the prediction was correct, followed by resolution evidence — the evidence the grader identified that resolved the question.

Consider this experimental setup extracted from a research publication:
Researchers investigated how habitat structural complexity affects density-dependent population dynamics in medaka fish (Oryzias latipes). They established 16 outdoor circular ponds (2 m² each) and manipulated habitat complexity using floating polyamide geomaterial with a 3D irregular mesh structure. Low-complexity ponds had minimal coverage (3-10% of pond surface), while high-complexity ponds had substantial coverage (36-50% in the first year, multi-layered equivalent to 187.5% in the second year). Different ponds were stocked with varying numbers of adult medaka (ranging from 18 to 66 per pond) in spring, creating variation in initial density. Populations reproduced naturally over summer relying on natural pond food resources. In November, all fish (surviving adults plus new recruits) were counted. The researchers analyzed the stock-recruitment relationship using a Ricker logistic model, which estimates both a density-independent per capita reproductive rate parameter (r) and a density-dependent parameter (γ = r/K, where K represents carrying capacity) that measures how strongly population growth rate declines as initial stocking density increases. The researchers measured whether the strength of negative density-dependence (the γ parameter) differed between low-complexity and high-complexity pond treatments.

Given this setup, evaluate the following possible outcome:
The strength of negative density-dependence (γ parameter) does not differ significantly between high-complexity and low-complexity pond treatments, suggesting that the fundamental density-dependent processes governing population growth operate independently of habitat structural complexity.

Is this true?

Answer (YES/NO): NO